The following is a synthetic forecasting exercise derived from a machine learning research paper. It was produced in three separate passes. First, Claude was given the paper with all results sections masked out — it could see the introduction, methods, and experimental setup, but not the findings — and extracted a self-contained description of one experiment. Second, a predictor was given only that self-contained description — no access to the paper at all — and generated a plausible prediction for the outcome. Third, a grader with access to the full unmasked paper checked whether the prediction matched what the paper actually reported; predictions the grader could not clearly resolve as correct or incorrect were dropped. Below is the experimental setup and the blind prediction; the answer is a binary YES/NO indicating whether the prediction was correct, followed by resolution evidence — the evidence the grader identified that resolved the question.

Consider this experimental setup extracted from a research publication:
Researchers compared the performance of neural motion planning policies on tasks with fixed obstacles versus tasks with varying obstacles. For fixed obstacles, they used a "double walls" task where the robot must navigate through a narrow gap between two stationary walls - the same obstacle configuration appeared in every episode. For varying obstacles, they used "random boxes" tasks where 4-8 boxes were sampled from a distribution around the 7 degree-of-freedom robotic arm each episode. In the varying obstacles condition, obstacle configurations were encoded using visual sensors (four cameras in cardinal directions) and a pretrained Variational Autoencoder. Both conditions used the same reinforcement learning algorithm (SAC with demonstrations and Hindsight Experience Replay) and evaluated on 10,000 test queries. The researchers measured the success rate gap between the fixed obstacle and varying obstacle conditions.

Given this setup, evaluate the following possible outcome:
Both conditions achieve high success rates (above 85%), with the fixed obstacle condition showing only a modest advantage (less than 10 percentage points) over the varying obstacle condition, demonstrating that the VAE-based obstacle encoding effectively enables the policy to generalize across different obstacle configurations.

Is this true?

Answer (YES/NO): NO